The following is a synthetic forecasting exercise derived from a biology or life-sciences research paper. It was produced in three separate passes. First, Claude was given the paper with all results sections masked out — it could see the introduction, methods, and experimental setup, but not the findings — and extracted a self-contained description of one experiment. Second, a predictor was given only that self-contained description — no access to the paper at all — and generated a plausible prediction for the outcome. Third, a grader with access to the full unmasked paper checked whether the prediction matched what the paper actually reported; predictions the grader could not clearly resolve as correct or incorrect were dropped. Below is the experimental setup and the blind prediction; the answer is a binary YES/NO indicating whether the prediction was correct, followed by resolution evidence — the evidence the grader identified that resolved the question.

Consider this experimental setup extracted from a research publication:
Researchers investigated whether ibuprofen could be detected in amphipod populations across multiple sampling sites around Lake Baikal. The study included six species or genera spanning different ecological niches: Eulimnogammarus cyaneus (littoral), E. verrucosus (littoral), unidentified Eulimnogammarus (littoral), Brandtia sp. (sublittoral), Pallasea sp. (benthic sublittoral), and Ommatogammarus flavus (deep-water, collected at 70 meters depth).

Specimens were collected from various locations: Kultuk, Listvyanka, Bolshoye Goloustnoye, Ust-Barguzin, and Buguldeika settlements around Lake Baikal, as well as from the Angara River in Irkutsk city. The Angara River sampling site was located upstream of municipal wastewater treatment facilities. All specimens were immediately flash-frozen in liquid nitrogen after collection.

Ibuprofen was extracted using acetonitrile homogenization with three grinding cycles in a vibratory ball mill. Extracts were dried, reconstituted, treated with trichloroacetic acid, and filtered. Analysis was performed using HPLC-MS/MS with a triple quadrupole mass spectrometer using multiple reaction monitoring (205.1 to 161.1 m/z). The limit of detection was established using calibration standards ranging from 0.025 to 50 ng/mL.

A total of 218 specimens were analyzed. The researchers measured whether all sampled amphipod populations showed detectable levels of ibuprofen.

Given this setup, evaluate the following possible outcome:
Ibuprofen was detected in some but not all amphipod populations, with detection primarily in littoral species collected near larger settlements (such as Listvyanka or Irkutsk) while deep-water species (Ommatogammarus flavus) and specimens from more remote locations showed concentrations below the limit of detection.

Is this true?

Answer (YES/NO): NO